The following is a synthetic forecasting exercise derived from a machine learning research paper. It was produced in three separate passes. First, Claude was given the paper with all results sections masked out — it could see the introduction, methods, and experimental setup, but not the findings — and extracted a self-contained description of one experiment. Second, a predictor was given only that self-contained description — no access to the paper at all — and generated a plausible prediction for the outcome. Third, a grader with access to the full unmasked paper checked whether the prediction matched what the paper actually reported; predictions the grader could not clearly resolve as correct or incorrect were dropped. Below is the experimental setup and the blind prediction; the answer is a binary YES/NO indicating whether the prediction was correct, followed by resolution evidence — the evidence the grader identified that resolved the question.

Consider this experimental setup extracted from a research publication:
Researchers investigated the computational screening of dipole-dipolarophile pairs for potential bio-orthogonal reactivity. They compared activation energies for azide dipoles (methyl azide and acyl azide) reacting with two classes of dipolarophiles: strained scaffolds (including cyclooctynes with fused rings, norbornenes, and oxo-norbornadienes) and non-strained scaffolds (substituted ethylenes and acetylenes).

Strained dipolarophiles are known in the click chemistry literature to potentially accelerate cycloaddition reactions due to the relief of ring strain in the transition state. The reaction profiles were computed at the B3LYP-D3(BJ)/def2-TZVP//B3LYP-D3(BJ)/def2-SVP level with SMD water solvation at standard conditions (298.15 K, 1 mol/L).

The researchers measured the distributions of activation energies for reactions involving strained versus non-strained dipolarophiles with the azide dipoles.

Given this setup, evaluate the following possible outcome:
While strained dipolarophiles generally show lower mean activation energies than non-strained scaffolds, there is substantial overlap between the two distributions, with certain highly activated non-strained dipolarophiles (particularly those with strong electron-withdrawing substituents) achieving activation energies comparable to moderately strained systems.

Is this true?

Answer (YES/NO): NO